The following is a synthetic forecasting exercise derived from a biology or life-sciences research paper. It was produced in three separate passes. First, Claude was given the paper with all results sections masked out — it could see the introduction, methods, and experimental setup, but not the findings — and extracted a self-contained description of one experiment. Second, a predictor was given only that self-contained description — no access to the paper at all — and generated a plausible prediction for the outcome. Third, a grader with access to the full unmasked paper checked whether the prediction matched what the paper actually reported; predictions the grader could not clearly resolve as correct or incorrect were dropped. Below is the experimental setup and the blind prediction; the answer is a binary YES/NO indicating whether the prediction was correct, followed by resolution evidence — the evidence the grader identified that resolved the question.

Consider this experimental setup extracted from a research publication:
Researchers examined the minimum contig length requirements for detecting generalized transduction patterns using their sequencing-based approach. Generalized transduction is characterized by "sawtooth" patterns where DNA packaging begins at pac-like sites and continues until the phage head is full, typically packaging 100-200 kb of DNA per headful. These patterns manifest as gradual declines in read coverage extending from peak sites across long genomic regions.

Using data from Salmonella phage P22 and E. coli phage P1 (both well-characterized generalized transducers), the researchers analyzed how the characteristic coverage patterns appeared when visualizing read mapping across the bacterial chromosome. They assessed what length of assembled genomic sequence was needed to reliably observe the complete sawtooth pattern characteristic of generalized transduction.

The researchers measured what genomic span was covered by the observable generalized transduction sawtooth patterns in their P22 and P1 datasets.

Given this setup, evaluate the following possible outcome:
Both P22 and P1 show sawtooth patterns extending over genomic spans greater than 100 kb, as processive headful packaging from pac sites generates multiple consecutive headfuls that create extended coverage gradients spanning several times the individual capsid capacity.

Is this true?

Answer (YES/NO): YES